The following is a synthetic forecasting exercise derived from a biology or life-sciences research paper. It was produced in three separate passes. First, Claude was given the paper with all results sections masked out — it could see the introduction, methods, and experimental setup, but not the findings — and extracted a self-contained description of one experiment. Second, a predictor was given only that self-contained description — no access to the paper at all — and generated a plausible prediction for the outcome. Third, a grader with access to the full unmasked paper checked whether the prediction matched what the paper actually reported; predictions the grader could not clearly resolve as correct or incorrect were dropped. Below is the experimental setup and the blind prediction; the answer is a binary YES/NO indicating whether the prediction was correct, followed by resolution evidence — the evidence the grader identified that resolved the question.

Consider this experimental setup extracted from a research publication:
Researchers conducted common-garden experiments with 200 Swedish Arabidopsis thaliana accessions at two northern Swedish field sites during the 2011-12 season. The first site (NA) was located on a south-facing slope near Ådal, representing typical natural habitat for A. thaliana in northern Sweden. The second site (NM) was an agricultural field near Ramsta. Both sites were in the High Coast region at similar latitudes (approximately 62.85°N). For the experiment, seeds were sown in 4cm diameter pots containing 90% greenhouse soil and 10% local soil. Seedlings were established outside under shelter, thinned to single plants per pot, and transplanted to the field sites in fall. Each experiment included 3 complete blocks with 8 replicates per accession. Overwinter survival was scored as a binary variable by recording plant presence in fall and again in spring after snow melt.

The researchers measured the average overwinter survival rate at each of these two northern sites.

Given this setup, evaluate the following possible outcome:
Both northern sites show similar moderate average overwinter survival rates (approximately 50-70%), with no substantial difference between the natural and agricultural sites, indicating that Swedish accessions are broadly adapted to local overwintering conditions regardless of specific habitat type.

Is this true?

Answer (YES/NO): NO